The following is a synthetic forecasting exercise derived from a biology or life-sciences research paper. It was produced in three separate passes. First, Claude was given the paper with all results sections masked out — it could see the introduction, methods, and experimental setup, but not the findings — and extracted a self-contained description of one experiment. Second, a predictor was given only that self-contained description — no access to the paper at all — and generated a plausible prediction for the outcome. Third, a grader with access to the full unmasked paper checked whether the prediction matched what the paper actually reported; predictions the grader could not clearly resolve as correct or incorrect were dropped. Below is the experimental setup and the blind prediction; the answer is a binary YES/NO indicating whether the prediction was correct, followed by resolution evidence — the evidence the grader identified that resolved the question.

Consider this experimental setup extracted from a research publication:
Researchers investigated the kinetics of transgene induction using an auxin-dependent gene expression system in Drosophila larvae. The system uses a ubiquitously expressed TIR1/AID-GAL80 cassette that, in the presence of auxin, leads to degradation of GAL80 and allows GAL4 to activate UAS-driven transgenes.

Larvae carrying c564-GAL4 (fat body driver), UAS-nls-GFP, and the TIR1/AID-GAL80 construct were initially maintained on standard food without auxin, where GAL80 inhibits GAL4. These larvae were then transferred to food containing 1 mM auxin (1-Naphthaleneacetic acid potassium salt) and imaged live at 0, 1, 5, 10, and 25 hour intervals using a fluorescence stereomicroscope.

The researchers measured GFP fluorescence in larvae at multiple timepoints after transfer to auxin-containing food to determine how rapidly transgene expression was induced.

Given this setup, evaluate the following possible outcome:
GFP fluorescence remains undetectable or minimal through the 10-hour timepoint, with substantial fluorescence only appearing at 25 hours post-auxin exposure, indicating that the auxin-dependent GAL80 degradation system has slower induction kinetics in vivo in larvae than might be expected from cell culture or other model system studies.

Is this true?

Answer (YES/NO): NO